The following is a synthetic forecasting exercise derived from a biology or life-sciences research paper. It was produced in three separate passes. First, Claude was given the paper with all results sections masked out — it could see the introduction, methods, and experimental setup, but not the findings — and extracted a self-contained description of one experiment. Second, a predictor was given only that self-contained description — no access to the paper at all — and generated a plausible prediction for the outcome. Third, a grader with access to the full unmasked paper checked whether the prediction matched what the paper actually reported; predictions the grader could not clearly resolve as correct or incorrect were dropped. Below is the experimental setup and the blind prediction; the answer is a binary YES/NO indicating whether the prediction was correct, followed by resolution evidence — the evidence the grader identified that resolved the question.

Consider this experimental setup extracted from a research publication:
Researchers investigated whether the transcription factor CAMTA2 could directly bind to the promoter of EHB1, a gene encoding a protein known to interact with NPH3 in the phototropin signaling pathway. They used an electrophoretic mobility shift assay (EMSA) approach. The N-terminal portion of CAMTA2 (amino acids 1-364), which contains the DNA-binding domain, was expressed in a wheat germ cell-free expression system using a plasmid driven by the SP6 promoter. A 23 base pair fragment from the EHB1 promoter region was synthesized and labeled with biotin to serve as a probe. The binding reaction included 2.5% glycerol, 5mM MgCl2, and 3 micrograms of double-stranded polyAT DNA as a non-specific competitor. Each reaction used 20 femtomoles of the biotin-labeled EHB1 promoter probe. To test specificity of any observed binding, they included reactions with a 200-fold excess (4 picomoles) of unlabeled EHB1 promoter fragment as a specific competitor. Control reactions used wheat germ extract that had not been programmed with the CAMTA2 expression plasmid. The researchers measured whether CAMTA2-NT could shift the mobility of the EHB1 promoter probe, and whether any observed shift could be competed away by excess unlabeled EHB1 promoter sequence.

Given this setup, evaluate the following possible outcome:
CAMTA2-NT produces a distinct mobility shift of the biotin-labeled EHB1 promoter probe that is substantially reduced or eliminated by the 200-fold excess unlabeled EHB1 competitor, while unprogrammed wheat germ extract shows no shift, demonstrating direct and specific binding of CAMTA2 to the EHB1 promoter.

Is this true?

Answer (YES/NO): NO